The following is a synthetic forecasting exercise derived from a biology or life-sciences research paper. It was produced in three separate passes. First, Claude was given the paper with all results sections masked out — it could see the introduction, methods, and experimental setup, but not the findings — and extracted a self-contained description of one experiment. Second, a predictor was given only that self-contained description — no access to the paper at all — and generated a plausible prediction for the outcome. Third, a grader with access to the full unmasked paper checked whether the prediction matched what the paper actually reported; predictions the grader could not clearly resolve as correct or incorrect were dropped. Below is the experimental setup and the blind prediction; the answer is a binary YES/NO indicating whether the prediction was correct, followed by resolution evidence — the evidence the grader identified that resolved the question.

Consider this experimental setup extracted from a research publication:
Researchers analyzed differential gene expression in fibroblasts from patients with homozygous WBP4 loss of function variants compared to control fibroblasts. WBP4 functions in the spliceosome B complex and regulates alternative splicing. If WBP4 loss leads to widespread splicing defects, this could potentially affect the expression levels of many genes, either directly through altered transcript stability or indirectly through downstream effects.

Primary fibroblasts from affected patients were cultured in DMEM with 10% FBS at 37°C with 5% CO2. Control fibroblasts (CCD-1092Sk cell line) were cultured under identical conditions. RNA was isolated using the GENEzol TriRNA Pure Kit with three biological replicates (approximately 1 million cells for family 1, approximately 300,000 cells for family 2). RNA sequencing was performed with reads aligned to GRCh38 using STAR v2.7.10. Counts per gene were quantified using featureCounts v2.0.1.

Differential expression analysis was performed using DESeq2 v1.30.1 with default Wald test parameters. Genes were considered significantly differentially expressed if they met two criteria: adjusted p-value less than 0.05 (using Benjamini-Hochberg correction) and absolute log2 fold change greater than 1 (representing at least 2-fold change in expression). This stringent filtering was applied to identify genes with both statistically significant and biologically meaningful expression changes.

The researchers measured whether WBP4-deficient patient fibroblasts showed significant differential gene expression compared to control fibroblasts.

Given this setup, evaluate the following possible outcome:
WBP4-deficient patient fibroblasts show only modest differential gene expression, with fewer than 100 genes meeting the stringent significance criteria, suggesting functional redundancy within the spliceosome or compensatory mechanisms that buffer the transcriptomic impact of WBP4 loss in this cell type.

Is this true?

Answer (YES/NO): NO